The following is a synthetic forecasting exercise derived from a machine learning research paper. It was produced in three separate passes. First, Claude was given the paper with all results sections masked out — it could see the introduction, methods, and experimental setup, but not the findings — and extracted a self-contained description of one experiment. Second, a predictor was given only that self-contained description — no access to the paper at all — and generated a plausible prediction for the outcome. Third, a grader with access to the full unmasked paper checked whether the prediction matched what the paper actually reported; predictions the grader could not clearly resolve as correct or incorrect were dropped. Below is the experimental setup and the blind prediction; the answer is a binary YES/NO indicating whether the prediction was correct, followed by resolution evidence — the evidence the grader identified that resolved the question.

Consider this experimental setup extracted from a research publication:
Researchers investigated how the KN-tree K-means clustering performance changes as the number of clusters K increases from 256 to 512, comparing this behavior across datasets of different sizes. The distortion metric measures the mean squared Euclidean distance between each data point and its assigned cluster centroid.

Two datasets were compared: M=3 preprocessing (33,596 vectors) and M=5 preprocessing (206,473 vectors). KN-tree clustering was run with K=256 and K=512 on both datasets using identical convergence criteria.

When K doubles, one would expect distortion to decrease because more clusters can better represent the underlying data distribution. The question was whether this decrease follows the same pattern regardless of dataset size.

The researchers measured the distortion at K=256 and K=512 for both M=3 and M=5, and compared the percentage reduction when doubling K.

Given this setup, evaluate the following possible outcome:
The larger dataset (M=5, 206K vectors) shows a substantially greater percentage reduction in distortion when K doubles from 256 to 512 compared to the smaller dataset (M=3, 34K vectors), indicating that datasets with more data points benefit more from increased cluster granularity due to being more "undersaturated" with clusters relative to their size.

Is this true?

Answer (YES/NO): NO